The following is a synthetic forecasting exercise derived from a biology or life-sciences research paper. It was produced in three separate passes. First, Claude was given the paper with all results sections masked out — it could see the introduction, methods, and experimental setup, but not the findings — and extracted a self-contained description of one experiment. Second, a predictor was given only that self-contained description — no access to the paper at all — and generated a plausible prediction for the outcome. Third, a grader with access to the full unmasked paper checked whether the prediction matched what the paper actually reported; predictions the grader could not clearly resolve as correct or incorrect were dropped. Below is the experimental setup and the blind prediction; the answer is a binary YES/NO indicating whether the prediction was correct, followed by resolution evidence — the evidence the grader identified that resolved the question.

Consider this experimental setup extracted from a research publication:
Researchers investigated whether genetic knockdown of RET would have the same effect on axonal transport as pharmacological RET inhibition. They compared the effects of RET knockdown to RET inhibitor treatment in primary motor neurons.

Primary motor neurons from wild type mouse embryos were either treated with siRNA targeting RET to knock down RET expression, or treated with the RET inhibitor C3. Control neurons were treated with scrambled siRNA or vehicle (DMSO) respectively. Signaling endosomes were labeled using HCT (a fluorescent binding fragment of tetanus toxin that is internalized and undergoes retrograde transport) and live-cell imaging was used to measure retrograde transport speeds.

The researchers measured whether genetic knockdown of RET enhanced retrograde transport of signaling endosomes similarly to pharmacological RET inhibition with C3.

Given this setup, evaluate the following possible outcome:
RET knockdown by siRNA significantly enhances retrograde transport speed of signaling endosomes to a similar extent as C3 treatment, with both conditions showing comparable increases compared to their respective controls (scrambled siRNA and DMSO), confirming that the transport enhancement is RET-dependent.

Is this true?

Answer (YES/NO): YES